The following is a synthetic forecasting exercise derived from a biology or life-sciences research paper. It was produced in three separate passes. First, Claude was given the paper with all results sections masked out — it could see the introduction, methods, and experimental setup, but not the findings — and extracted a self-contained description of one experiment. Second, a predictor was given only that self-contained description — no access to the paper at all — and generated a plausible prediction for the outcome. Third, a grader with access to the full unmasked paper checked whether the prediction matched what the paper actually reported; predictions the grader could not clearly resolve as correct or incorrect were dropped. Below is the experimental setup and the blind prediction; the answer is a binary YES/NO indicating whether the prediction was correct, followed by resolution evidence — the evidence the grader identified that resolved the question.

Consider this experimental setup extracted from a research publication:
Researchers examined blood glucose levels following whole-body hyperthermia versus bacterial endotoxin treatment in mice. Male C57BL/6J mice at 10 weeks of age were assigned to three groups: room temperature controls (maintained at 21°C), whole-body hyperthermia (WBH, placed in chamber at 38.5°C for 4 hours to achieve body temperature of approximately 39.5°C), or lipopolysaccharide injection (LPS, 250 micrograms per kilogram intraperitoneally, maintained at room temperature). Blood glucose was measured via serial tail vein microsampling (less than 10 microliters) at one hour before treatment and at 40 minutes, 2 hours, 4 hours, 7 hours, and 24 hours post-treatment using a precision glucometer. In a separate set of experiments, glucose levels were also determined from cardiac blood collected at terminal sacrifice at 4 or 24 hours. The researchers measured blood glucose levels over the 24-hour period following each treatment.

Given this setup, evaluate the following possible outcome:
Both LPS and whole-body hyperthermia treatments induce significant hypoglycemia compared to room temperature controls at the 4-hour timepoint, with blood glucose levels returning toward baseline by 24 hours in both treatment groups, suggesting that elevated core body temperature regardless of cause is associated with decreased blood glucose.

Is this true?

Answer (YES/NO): NO